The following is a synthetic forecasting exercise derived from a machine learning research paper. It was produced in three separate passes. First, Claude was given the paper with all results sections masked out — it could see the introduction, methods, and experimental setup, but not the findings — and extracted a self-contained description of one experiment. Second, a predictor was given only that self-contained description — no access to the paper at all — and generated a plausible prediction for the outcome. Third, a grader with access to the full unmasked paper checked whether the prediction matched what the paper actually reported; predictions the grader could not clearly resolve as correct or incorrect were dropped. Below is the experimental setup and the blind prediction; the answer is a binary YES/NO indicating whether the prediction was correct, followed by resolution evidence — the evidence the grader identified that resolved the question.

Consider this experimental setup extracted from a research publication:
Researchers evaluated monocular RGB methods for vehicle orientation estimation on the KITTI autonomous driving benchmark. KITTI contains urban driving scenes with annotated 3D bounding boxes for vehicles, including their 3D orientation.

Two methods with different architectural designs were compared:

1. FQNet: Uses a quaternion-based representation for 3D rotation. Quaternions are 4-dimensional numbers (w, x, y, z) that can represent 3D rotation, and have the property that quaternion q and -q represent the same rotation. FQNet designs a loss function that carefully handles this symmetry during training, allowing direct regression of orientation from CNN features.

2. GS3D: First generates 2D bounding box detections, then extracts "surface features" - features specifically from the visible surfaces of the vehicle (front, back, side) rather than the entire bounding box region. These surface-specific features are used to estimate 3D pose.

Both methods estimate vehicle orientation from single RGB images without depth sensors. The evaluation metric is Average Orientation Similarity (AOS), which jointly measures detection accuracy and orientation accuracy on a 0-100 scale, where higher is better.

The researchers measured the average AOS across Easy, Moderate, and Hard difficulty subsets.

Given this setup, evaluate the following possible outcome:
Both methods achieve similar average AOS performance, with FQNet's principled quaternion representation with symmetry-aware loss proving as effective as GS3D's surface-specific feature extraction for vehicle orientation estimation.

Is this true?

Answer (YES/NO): NO